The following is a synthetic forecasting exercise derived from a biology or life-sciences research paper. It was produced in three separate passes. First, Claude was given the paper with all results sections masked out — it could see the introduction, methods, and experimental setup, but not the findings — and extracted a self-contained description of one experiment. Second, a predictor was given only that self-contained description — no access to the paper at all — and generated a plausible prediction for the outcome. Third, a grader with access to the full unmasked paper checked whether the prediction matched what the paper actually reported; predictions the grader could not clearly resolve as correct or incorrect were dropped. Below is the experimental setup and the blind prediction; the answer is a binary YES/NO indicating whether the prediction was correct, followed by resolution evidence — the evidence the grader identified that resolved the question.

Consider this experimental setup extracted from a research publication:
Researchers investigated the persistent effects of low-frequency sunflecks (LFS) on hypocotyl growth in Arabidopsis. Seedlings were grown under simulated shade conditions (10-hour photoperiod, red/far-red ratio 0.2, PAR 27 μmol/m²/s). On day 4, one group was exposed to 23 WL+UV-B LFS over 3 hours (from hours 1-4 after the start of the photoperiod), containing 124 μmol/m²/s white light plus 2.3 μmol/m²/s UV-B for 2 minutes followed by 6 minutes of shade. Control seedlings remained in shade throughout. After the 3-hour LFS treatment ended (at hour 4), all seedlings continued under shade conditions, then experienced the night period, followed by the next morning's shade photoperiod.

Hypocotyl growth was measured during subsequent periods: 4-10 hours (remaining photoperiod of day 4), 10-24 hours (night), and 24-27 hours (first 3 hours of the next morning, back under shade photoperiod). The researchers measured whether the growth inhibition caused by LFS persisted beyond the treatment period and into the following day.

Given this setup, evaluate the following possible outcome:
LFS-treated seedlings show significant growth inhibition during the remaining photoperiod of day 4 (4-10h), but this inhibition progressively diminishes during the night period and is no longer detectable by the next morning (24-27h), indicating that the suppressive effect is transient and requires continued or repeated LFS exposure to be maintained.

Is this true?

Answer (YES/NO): NO